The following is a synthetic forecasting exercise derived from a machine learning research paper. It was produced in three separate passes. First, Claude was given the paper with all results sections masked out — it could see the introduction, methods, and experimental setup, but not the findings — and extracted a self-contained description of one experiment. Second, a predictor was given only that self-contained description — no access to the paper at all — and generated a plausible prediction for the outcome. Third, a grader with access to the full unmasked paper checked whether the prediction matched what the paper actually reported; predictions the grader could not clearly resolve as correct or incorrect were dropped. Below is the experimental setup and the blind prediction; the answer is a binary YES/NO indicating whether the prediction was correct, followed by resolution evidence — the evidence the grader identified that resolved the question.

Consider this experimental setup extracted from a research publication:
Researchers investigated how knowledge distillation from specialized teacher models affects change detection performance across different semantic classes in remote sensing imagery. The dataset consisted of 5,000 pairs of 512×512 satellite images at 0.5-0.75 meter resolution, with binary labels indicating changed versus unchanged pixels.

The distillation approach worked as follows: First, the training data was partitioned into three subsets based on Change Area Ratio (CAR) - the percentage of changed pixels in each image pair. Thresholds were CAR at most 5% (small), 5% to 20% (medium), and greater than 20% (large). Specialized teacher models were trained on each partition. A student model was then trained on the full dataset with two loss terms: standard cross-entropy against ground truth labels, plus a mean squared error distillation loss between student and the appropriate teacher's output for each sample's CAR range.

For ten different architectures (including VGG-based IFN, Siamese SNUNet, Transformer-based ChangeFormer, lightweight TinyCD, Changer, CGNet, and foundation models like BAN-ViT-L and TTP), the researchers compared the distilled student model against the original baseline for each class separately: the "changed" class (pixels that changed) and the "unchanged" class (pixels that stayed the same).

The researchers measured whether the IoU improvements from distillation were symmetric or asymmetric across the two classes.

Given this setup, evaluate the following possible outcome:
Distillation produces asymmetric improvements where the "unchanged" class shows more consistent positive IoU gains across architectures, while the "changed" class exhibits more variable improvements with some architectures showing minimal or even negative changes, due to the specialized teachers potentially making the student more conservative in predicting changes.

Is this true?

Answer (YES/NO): NO